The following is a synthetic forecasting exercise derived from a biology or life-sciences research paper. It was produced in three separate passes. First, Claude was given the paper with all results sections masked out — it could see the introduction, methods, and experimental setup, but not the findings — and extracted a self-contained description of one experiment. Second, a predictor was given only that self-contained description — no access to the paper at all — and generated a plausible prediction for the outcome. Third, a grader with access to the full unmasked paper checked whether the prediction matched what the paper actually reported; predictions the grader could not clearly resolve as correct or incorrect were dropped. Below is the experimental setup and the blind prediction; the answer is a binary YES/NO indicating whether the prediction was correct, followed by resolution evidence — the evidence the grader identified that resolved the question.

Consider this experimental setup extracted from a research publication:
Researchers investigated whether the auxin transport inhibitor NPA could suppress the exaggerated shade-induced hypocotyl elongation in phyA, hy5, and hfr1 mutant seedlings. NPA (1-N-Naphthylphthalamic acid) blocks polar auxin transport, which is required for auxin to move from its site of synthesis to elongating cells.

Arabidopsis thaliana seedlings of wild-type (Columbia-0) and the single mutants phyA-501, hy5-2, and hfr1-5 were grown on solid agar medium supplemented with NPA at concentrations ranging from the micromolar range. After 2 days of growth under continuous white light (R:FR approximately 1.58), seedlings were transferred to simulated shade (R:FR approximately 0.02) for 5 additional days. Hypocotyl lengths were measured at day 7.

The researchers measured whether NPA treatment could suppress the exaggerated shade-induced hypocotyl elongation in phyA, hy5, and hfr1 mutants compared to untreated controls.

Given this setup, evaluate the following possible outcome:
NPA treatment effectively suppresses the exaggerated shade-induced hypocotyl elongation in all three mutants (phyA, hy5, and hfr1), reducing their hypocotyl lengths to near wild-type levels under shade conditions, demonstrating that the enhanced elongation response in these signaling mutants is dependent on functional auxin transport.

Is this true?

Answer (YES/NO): NO